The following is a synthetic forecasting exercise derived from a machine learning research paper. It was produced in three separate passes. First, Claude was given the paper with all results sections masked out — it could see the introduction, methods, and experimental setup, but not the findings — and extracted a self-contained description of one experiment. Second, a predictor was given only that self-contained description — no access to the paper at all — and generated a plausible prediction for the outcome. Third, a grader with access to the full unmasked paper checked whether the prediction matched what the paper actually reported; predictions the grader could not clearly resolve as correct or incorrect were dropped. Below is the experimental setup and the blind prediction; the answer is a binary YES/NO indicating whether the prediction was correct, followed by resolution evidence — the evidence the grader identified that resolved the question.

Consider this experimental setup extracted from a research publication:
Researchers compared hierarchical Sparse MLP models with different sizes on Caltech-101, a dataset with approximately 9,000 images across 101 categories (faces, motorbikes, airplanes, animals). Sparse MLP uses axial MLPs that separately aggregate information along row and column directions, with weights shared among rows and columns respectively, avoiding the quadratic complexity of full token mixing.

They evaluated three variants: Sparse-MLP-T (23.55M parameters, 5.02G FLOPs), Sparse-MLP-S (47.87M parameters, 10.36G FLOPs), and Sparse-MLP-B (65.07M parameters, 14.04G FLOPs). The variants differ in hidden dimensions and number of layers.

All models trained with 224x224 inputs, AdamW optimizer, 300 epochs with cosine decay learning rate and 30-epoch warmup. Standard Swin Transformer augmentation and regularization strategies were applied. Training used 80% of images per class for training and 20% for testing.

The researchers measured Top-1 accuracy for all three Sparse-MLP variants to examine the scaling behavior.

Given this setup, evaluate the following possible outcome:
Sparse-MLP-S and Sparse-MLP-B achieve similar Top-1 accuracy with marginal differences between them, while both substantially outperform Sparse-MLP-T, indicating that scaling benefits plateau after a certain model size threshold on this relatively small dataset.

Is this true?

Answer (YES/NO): NO